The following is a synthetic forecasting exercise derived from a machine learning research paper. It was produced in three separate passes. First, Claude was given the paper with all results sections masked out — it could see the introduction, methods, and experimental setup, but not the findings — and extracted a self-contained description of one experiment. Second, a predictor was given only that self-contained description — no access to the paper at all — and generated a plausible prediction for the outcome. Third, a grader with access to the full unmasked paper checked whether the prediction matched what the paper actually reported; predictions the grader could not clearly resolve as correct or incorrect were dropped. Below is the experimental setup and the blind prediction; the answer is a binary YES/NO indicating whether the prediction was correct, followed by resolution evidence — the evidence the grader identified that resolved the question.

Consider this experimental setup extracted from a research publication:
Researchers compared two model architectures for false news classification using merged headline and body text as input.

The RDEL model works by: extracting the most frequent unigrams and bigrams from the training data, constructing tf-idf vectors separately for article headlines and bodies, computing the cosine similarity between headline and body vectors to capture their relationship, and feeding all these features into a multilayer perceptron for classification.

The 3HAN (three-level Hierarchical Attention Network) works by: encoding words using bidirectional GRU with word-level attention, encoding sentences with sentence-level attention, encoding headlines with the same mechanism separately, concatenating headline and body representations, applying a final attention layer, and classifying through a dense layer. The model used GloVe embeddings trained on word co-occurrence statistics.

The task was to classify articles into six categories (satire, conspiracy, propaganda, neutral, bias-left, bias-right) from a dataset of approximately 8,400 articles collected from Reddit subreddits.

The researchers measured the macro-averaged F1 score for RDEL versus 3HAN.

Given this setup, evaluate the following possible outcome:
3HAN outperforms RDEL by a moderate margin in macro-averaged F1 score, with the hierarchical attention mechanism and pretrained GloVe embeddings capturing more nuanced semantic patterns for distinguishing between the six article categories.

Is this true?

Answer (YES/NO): NO